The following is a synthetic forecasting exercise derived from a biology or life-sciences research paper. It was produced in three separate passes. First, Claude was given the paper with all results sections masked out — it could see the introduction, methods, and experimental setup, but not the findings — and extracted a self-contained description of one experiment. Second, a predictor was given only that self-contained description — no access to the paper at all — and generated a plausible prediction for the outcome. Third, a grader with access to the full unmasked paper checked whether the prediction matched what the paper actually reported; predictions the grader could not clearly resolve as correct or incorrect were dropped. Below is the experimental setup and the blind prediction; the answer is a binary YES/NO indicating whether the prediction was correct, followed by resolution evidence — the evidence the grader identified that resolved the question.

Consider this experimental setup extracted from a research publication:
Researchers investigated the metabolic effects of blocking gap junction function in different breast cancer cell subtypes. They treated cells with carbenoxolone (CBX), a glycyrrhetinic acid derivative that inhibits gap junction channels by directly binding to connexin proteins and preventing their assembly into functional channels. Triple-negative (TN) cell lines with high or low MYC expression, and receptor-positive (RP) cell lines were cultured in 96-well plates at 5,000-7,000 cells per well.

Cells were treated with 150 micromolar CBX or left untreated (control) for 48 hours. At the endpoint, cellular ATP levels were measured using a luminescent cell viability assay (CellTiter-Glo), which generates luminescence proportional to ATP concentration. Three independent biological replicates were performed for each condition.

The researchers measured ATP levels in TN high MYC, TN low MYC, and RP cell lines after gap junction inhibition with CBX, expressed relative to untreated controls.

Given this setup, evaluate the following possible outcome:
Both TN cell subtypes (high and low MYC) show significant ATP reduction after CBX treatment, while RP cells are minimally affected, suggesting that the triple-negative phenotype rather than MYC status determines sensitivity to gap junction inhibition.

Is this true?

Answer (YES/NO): NO